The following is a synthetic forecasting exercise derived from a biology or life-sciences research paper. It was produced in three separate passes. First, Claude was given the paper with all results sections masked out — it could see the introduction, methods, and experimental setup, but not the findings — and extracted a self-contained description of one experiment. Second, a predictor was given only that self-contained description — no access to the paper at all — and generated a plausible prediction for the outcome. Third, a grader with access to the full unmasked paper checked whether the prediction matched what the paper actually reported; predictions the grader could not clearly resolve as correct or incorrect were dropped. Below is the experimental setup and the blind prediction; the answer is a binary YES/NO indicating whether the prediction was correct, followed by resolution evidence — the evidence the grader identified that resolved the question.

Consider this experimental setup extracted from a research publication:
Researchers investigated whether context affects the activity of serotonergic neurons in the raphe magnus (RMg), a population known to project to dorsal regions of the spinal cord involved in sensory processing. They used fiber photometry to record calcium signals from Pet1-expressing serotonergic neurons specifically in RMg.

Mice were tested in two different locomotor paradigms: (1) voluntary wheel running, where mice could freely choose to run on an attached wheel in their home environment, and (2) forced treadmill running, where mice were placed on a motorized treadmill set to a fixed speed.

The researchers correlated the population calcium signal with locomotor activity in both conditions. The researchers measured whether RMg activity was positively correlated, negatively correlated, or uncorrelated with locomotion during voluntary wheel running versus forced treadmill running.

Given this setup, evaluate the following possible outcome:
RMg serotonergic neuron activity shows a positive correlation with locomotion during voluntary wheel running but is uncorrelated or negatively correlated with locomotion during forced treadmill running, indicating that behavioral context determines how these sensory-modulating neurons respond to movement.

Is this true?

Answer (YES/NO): NO